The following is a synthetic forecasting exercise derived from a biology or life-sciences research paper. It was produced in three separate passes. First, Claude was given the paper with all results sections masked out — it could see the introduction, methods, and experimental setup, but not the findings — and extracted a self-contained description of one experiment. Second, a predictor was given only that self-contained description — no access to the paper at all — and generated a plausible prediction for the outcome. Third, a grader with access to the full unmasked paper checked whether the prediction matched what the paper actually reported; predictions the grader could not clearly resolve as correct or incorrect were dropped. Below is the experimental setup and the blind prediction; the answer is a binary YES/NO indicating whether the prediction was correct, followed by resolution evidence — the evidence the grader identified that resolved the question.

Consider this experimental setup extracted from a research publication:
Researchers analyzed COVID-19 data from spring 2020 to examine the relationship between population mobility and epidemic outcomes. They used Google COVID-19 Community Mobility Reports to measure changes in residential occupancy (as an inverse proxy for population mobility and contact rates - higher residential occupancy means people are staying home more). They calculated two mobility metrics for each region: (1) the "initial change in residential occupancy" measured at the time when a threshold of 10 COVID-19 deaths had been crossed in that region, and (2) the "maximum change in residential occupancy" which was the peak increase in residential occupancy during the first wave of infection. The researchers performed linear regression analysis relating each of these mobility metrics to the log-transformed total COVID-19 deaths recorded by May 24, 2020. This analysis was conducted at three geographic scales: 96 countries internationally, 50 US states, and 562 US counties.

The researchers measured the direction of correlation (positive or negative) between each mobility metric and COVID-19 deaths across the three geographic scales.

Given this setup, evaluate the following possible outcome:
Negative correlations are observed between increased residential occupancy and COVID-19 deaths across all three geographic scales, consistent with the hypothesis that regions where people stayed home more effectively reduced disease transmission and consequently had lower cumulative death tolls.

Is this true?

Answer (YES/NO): NO